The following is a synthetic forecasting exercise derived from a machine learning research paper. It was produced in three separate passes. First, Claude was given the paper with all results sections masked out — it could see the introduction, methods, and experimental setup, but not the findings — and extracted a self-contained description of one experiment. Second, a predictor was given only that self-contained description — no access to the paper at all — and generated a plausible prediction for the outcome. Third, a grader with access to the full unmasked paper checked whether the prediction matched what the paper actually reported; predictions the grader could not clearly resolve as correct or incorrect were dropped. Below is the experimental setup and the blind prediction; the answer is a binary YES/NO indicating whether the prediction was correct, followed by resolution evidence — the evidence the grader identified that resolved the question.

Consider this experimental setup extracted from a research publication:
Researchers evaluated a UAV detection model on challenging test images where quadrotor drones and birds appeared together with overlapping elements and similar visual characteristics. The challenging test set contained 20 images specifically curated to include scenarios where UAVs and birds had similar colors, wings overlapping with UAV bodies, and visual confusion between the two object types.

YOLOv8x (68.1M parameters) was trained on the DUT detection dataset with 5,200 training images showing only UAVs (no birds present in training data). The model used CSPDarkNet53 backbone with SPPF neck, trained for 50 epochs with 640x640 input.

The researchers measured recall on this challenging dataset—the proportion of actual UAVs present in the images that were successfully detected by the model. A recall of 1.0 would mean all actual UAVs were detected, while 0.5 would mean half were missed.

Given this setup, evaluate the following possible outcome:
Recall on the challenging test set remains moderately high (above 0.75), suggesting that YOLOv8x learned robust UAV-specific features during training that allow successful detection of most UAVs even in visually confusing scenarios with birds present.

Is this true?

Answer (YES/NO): NO